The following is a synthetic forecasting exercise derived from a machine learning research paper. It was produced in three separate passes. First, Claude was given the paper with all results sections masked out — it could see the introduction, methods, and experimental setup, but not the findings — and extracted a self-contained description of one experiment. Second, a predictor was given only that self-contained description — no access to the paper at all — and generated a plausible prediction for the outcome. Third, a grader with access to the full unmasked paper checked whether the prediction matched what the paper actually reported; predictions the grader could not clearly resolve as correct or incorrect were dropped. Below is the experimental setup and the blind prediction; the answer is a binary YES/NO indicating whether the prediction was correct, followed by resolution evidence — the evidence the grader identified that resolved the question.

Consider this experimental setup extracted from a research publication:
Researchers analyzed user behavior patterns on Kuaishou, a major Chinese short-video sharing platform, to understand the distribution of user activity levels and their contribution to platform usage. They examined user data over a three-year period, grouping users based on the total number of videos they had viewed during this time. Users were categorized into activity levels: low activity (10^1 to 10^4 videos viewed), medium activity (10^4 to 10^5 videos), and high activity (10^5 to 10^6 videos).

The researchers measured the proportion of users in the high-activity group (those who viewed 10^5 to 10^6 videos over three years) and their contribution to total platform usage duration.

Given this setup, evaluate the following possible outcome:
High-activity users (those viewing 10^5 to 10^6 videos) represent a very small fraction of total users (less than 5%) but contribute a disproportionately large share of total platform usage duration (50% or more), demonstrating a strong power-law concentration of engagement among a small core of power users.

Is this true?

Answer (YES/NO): NO